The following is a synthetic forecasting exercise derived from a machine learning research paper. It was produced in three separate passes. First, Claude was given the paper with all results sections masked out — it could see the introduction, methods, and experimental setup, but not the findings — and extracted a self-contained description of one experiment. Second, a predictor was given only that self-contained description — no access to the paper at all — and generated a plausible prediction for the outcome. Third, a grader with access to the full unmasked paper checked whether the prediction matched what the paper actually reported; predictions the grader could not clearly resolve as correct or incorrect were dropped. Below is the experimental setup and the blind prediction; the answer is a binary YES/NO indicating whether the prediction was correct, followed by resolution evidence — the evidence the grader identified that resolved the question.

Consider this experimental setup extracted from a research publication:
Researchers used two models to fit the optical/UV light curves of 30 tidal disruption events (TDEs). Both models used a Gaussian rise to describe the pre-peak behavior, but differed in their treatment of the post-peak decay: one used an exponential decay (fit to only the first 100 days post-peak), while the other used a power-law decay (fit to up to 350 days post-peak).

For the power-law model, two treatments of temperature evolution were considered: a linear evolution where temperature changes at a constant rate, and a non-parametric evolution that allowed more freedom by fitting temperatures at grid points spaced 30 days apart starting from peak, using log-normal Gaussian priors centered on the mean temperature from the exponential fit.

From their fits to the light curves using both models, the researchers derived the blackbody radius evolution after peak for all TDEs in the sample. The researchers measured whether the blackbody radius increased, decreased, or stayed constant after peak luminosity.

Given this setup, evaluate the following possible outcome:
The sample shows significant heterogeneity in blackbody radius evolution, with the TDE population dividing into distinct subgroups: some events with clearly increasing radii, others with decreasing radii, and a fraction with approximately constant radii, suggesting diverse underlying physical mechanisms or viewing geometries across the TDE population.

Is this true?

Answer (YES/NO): NO